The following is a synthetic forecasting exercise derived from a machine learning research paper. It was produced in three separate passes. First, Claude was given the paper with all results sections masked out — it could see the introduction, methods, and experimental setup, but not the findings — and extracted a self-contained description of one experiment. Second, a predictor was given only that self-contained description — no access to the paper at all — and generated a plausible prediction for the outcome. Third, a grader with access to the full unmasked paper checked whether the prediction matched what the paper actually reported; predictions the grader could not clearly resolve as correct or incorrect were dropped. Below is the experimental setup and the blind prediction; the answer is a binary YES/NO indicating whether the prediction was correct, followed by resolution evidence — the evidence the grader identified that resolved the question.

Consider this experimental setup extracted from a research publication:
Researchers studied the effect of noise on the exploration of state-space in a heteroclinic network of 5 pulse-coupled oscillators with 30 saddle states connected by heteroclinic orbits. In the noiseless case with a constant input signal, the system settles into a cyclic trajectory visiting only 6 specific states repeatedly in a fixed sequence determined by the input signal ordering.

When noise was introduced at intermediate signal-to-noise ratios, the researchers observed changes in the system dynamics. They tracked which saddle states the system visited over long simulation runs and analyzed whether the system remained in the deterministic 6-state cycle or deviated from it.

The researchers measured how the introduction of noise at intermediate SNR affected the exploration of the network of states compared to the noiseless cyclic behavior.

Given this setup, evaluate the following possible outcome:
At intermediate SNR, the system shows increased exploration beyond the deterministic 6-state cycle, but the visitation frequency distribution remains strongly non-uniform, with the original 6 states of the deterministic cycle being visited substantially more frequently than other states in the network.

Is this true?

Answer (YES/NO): NO